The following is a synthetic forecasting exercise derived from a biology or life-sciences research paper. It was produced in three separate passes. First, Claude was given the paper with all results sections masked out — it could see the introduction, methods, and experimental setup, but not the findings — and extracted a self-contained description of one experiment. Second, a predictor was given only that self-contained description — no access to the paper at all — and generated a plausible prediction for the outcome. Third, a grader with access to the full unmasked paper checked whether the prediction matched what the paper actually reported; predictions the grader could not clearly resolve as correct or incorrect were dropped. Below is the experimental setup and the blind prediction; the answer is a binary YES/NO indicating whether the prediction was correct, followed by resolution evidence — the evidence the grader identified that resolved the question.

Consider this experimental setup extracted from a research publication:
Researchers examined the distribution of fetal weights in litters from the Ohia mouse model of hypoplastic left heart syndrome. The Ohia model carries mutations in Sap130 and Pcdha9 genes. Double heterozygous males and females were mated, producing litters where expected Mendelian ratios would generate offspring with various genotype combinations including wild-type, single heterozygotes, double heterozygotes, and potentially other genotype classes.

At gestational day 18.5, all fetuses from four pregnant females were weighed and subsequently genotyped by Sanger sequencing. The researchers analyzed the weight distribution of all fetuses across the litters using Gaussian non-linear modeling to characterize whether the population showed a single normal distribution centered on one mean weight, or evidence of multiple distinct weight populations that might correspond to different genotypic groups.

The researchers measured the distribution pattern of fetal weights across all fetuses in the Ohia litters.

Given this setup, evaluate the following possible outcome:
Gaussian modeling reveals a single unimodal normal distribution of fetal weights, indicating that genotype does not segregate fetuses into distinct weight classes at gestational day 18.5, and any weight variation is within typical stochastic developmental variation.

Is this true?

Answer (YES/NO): NO